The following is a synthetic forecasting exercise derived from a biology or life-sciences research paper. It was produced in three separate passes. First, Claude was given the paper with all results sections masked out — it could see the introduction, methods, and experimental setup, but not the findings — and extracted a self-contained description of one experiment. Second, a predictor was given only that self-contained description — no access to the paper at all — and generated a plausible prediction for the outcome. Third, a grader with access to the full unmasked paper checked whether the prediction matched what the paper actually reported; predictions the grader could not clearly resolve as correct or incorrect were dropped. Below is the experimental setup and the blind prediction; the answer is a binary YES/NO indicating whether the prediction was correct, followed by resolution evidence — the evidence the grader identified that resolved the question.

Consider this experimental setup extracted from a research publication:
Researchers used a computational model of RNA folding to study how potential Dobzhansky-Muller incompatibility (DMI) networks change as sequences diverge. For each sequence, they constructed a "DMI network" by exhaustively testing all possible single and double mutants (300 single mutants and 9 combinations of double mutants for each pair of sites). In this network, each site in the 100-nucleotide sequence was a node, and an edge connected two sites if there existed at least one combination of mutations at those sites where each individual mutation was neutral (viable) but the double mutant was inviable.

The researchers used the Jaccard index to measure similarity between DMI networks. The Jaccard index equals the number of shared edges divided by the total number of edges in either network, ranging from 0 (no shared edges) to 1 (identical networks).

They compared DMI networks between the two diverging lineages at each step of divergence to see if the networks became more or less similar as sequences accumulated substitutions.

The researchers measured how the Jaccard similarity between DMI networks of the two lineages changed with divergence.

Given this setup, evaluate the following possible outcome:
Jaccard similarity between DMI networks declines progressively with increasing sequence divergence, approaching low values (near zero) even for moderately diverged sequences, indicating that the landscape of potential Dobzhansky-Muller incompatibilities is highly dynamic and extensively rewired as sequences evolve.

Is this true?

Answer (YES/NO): YES